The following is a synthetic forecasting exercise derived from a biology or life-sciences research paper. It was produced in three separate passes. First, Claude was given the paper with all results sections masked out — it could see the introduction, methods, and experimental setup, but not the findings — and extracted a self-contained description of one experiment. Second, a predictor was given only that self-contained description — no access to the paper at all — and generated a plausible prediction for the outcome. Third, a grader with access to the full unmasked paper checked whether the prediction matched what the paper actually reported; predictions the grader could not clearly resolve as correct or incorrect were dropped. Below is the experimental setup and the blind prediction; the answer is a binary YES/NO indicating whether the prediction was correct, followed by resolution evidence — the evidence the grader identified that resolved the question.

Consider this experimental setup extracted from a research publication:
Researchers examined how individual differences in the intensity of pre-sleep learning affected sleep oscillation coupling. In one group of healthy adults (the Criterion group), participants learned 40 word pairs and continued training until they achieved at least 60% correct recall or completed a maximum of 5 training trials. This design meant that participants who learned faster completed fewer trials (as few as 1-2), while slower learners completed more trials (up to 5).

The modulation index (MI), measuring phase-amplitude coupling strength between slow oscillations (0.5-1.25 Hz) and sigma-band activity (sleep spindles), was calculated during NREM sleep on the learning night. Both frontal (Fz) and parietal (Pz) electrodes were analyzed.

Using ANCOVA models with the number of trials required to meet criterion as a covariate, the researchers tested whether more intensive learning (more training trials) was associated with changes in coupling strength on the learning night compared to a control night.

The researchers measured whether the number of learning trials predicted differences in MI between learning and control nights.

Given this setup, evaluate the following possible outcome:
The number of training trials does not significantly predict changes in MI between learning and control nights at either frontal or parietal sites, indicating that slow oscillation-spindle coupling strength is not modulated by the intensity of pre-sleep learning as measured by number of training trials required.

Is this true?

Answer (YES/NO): YES